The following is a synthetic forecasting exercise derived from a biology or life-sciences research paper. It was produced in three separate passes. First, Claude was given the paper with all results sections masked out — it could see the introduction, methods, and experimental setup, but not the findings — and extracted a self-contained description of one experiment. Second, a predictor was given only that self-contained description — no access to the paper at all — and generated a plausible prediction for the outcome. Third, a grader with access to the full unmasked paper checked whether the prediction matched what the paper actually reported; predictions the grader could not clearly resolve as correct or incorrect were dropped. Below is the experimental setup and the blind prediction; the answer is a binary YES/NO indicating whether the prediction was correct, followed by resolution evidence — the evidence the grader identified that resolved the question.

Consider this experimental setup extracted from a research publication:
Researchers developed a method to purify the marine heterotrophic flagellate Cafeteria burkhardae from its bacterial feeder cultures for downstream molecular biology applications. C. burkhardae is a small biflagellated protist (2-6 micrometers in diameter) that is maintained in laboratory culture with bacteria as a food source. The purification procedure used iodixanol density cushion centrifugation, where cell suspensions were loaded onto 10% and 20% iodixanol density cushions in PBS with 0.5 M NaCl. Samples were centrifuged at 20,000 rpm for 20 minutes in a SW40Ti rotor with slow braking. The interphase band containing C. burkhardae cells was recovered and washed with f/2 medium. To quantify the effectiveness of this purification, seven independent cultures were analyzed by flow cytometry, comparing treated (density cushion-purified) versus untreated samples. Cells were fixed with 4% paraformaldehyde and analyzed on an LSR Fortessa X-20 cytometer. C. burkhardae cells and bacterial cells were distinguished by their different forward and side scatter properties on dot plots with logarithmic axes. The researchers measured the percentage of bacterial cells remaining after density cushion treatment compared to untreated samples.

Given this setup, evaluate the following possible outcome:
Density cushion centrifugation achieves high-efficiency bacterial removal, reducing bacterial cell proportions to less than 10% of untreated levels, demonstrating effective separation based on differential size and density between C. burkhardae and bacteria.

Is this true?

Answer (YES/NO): NO